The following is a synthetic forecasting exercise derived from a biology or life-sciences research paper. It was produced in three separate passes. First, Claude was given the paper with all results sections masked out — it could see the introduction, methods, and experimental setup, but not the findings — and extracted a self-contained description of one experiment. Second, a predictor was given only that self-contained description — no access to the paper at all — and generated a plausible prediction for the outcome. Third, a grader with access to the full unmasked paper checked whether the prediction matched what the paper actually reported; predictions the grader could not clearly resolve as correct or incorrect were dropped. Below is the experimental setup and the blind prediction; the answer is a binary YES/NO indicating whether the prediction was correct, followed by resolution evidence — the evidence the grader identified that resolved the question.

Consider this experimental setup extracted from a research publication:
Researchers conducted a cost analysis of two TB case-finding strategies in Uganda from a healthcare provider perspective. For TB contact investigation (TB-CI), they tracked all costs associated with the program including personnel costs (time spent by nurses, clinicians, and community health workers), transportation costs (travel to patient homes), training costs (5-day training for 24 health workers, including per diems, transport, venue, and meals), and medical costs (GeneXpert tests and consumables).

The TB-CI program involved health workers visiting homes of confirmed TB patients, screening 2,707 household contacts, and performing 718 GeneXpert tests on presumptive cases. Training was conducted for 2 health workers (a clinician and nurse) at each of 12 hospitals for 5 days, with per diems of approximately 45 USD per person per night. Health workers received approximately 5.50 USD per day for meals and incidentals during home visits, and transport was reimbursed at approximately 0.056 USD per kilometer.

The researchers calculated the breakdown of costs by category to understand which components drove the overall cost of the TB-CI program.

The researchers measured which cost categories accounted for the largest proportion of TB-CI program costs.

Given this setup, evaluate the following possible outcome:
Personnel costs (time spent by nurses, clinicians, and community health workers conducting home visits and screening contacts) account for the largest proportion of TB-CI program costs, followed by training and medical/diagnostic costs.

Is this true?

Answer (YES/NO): NO